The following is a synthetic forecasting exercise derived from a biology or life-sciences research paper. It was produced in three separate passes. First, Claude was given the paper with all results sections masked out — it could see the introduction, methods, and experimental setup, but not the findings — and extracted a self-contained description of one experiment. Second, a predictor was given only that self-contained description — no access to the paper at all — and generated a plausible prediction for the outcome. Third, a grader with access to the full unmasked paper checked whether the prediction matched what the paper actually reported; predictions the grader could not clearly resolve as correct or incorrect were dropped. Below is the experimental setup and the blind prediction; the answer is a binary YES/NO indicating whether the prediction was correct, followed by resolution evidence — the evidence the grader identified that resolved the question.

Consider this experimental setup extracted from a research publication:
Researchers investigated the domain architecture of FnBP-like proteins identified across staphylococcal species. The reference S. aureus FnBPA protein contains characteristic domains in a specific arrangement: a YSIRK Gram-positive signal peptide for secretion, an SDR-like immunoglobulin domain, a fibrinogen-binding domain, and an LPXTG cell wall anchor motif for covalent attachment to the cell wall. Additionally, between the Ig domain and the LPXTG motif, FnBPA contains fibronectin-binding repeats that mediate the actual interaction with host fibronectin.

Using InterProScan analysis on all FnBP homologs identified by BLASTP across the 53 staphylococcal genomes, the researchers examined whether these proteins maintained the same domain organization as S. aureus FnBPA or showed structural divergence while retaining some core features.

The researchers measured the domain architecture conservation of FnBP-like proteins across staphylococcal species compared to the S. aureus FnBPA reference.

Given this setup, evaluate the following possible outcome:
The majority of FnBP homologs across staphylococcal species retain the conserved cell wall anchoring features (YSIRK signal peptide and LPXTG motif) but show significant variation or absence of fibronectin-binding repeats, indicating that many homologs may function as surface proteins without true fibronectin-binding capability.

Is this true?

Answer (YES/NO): NO